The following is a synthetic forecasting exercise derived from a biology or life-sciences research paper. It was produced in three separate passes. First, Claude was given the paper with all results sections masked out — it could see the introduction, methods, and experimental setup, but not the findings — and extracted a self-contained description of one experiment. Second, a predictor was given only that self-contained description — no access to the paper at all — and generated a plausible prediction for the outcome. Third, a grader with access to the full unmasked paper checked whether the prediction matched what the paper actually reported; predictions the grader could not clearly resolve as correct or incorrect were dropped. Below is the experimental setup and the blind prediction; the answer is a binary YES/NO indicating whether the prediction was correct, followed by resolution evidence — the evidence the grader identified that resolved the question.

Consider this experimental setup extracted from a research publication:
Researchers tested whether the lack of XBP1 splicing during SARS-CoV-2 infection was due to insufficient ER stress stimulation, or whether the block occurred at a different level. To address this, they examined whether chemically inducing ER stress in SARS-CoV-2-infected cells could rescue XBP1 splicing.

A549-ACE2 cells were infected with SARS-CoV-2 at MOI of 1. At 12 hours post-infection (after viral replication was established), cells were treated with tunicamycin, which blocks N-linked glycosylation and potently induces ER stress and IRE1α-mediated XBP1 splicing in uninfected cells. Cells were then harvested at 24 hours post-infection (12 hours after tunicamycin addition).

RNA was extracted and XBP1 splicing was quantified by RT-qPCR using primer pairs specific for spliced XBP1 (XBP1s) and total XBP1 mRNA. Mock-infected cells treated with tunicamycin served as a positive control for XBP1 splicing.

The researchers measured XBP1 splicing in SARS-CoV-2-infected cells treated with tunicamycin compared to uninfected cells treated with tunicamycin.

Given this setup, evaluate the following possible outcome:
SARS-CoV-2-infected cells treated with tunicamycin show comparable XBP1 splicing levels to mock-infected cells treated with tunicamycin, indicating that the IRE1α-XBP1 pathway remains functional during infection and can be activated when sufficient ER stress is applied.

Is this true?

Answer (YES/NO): NO